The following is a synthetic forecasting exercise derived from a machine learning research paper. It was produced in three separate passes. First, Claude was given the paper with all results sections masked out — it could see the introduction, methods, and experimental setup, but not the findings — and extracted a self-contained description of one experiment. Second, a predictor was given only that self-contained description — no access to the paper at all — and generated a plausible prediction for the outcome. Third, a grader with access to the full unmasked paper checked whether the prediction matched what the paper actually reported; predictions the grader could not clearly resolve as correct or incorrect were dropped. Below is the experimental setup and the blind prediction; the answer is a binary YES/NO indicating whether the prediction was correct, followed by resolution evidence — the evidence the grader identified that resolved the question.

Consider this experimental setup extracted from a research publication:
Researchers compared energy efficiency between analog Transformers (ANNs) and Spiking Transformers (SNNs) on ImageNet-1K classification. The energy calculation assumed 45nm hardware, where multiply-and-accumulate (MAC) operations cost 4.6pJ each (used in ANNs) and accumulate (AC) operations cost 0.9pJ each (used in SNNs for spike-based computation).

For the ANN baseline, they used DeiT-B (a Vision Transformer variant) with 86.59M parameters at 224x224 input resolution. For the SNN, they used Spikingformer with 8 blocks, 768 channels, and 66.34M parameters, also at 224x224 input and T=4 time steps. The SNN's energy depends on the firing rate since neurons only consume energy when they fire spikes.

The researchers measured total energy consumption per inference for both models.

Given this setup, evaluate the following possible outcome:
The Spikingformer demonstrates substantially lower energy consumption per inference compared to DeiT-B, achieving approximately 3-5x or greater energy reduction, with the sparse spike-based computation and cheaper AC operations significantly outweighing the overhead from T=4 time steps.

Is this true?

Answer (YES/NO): YES